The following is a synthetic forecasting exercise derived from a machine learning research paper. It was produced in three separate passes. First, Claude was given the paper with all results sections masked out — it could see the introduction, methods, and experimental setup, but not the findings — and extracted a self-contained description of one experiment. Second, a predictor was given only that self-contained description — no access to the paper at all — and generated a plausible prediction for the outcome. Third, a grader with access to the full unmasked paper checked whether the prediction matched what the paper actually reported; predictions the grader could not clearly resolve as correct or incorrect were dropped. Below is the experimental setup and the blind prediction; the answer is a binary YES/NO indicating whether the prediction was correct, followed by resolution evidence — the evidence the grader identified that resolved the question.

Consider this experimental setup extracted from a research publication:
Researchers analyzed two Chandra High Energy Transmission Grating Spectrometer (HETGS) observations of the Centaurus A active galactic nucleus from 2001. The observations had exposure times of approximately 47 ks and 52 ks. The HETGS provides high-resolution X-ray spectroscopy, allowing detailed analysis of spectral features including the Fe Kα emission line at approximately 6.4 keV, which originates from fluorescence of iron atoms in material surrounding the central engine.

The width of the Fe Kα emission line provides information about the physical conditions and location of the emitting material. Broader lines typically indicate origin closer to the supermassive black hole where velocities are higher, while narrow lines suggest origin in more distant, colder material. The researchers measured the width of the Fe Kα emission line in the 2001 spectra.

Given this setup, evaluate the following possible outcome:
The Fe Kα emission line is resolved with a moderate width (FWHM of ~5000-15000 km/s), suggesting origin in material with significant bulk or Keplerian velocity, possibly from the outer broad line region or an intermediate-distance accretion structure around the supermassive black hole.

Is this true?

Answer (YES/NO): NO